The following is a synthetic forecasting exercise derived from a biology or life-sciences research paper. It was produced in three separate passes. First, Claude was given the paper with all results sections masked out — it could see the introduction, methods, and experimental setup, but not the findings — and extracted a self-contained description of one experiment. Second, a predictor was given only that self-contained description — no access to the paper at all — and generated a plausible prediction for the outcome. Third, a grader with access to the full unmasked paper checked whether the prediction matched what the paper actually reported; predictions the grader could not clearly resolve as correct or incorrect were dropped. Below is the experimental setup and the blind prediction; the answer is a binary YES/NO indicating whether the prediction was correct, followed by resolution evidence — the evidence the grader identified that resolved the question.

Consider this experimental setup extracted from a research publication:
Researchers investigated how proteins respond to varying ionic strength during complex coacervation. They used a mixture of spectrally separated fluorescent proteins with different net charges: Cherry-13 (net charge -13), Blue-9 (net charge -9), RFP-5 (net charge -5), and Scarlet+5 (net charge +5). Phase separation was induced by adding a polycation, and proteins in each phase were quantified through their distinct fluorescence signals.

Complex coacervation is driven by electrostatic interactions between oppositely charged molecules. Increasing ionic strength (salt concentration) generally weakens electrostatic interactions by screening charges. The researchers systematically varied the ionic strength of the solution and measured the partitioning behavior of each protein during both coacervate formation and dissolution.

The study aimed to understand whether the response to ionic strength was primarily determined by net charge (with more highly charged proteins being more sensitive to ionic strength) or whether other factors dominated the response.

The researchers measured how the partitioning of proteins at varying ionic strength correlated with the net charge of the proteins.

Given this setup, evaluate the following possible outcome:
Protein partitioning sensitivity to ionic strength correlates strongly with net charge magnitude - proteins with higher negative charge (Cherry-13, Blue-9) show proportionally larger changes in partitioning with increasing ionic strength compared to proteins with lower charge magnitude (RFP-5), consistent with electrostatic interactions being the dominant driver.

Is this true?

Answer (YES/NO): NO